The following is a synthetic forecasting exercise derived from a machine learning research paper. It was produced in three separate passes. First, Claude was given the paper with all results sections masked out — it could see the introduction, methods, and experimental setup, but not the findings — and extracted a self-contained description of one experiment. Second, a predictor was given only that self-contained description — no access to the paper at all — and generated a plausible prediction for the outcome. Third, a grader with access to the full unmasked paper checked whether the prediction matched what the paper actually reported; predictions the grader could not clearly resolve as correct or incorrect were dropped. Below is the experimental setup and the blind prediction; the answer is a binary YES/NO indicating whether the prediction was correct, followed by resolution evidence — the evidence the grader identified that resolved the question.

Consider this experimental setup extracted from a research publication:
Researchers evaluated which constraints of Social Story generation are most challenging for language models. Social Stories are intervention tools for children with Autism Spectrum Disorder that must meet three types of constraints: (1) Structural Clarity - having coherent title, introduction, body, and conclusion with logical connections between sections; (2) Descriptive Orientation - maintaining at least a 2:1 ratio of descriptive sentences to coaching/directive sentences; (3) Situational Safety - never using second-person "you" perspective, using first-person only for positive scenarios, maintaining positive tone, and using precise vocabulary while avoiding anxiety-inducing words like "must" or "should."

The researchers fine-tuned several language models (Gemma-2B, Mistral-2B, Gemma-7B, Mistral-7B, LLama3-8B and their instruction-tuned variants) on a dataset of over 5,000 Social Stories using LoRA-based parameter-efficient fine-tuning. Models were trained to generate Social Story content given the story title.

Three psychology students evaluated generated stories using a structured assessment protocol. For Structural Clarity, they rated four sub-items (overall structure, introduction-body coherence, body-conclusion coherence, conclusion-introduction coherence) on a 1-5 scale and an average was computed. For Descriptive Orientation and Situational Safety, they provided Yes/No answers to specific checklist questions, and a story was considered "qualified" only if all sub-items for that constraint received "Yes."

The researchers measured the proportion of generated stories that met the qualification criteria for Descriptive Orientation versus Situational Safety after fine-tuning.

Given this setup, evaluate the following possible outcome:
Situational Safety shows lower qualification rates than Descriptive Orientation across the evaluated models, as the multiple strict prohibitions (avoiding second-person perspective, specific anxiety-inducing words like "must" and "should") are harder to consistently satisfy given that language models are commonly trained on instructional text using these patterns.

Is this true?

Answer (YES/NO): YES